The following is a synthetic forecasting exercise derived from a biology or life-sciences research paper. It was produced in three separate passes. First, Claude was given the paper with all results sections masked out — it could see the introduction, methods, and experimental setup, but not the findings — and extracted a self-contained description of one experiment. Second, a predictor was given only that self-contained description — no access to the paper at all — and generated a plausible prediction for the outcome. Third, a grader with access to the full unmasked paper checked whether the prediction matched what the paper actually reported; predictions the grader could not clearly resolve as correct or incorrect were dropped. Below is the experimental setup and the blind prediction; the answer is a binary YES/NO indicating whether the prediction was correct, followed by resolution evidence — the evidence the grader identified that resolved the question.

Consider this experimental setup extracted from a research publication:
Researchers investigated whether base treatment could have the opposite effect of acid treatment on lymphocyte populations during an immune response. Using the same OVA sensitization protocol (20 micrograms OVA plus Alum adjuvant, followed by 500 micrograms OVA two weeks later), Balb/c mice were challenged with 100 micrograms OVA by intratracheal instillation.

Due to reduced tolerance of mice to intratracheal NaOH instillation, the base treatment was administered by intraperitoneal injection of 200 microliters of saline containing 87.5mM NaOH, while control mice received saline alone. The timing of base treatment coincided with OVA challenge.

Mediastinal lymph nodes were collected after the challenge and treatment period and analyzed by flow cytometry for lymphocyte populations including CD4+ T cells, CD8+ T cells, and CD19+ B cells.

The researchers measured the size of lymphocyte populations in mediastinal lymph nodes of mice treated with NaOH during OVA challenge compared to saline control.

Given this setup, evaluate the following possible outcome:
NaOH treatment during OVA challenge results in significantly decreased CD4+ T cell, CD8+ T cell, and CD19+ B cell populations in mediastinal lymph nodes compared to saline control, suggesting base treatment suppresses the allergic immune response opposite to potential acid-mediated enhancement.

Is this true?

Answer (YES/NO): NO